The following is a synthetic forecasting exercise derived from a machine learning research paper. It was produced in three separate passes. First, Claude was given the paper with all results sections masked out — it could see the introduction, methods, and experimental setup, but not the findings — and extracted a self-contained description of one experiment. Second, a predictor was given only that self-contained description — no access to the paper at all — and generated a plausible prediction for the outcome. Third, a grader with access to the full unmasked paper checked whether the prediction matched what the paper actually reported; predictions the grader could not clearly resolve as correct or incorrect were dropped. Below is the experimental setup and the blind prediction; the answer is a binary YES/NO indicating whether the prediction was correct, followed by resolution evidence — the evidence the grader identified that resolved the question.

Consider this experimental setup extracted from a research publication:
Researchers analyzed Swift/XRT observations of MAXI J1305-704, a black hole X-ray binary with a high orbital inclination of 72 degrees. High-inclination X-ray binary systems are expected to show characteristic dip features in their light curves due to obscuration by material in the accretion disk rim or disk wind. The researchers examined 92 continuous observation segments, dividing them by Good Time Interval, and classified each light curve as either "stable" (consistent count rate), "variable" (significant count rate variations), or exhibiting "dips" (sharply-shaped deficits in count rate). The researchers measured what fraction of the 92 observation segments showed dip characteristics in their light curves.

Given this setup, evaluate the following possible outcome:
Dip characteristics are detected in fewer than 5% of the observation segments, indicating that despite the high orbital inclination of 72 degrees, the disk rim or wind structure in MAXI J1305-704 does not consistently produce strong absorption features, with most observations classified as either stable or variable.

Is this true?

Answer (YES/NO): NO